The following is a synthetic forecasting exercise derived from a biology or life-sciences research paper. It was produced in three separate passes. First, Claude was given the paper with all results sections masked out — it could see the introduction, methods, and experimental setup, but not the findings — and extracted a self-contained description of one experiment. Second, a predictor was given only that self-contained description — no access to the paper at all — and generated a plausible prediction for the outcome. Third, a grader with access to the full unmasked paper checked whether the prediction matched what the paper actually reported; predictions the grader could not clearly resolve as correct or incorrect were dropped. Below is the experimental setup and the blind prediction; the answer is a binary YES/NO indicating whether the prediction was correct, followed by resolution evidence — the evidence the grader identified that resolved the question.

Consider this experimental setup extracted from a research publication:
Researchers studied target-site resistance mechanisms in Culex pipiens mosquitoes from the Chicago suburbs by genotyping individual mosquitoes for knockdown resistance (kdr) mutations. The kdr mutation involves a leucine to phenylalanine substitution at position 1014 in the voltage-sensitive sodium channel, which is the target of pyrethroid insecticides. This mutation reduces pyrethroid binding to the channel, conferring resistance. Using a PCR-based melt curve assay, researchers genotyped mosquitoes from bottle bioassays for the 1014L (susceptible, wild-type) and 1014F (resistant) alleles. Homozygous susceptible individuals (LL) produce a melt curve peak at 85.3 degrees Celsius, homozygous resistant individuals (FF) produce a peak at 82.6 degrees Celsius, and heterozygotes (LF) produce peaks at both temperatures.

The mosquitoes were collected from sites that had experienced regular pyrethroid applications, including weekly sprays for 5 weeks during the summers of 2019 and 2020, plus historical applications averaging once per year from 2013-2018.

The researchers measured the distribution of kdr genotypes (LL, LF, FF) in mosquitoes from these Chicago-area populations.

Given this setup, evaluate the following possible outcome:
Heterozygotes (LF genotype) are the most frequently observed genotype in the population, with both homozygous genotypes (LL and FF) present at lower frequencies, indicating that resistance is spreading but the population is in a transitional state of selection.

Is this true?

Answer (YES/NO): YES